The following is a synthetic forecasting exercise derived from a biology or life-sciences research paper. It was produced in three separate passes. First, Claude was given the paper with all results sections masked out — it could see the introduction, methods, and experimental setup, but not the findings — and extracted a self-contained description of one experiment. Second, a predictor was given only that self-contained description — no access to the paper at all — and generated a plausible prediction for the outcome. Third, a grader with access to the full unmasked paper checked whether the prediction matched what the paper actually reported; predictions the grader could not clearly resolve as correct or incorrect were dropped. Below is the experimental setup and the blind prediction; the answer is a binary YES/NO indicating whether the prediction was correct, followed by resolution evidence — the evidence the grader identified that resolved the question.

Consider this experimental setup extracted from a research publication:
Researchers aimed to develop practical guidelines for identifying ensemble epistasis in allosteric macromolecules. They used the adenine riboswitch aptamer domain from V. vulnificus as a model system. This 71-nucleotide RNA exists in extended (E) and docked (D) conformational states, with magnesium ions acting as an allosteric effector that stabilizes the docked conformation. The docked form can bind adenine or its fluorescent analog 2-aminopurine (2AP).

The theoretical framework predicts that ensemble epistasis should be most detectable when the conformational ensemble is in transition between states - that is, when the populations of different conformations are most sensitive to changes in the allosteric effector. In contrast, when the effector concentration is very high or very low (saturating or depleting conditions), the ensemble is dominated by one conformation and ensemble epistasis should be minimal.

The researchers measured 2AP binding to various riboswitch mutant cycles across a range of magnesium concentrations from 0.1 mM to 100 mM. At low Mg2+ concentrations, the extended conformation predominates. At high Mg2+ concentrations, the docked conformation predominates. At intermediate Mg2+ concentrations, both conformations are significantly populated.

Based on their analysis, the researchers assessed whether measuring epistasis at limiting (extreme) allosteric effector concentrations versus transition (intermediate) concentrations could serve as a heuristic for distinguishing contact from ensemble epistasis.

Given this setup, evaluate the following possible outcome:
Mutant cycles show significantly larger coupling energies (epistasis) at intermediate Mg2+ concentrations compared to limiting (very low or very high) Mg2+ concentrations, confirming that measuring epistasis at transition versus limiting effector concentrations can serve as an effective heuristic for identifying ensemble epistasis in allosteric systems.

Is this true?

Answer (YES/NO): NO